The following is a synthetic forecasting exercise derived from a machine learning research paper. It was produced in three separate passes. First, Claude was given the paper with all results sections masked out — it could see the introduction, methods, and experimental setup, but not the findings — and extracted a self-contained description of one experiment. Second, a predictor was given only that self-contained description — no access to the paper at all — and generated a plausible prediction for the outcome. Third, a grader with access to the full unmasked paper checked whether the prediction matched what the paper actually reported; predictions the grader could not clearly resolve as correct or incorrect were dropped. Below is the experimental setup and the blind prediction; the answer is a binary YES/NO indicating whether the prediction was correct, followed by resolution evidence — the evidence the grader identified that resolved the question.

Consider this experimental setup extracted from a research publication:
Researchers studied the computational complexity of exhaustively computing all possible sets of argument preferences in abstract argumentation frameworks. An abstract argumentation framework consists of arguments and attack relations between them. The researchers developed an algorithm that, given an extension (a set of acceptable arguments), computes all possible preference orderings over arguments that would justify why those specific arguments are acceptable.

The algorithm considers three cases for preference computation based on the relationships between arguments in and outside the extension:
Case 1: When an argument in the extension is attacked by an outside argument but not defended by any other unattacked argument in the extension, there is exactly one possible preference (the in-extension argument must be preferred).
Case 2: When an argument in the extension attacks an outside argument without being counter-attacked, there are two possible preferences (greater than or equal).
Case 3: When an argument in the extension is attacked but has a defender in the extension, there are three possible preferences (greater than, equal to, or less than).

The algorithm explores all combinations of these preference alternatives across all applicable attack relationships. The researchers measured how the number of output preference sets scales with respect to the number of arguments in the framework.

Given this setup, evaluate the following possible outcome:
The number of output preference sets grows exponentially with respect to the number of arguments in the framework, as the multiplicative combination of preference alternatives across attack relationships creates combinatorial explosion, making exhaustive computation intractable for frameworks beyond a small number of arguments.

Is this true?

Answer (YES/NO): YES